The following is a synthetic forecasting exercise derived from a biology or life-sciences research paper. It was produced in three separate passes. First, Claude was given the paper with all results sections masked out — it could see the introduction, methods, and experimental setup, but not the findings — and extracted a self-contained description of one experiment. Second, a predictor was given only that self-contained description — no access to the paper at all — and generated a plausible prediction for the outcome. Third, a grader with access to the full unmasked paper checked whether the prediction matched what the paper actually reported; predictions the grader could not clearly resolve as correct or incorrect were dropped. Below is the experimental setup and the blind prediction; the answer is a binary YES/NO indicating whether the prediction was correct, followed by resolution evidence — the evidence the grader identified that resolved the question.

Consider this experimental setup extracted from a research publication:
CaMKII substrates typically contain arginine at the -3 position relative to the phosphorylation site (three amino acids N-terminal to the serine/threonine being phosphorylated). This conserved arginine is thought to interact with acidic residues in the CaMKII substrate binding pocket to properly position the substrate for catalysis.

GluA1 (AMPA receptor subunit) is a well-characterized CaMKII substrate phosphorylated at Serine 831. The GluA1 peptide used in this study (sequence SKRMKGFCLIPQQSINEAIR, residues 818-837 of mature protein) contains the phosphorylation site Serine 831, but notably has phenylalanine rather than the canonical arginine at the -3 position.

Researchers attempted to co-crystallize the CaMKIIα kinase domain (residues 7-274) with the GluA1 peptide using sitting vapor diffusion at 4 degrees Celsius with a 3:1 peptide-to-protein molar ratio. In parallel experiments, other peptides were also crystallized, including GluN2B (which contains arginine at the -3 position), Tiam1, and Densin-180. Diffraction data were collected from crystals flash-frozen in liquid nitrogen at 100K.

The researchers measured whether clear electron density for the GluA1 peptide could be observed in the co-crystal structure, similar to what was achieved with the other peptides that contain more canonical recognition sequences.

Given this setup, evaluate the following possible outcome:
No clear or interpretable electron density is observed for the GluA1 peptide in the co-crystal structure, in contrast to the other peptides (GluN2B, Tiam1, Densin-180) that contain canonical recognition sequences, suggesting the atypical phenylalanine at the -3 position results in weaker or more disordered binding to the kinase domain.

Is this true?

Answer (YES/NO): NO